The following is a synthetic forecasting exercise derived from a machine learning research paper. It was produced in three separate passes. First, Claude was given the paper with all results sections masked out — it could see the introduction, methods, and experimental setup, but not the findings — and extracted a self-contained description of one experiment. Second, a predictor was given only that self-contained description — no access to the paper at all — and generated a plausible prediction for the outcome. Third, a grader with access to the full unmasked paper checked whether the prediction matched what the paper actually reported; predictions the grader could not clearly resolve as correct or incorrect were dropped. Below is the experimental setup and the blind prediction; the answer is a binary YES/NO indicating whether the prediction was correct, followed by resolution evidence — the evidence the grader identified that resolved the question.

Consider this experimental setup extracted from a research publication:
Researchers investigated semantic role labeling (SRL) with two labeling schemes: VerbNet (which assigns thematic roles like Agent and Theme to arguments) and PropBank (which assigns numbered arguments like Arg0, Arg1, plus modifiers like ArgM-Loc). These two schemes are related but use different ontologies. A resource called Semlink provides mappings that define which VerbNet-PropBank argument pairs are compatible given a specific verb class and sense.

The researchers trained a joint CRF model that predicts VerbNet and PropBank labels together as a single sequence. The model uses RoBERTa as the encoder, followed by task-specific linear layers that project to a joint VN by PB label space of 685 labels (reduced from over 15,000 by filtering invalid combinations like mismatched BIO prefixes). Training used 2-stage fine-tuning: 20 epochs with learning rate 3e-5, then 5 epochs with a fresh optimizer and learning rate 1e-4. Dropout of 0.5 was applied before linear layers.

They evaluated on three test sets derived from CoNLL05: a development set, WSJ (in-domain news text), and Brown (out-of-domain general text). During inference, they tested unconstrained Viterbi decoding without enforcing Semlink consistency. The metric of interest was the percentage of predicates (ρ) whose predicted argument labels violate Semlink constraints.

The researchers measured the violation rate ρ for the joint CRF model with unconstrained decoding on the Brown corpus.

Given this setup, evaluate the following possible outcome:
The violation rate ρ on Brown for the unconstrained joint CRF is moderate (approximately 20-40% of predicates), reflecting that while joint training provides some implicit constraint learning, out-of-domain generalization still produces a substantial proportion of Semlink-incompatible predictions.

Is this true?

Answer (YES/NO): NO